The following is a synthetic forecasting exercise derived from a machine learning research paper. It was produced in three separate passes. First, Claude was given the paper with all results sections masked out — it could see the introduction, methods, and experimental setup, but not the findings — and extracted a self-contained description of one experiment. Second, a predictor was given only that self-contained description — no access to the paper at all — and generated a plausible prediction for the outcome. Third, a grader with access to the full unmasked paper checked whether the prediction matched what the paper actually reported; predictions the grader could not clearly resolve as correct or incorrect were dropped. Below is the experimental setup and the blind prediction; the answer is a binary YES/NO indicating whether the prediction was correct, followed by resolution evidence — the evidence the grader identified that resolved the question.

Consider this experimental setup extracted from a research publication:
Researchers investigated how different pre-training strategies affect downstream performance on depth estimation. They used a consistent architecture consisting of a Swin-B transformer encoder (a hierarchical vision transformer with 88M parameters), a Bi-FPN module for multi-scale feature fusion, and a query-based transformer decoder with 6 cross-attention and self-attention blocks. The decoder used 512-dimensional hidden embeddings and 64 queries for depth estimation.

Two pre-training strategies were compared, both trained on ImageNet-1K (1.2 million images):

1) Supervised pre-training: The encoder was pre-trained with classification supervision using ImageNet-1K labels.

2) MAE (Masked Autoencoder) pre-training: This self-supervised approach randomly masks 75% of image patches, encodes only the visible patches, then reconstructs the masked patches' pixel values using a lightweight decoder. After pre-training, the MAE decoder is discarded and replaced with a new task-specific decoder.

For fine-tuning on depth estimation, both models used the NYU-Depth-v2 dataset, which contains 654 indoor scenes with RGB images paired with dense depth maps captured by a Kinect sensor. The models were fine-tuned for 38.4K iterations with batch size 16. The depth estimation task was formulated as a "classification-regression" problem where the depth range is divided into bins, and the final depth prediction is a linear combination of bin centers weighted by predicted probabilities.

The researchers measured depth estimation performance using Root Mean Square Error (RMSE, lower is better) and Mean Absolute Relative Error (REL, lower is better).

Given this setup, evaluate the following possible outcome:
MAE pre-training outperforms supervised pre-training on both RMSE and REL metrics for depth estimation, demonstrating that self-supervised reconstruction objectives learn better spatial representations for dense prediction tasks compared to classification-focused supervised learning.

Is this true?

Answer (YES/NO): YES